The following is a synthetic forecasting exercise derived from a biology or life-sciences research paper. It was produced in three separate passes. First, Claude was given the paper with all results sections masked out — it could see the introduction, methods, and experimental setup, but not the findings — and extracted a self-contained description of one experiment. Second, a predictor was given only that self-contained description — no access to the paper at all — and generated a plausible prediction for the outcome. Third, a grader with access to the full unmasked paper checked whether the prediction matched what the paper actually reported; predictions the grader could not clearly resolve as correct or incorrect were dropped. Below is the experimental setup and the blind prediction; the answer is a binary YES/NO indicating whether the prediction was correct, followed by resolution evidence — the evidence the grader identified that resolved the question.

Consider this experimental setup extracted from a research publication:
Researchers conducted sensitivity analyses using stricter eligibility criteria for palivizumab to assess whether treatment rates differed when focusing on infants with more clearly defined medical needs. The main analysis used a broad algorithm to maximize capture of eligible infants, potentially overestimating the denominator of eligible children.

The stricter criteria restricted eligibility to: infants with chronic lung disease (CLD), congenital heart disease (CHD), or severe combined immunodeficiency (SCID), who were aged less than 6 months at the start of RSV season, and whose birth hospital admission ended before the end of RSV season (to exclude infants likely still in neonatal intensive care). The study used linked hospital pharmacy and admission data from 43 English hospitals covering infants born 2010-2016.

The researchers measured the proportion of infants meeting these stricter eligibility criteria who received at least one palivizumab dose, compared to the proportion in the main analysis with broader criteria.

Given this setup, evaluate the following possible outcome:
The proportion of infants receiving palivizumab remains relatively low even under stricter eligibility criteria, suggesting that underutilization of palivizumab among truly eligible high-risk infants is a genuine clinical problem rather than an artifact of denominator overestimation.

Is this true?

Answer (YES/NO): YES